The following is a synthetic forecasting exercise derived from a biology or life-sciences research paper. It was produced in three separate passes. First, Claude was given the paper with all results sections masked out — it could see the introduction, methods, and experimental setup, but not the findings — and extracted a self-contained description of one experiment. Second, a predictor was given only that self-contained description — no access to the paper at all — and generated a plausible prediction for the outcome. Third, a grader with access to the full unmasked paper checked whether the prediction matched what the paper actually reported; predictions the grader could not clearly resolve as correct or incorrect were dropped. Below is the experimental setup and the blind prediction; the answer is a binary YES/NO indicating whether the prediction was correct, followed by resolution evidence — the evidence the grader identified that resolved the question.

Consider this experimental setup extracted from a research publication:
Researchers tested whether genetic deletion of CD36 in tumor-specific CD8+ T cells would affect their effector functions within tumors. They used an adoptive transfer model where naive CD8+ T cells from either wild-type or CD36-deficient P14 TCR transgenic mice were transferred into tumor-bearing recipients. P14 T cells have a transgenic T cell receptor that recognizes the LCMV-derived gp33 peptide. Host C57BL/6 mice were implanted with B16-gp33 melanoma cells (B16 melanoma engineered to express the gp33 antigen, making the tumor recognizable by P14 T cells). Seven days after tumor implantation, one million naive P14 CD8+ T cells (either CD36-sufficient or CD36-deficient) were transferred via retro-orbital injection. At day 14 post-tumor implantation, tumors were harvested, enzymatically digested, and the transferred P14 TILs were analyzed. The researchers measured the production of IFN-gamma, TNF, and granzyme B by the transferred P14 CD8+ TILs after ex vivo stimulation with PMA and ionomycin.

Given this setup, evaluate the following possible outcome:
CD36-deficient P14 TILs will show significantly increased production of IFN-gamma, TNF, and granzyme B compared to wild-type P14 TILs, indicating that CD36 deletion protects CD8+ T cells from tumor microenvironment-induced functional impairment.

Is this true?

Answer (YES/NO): YES